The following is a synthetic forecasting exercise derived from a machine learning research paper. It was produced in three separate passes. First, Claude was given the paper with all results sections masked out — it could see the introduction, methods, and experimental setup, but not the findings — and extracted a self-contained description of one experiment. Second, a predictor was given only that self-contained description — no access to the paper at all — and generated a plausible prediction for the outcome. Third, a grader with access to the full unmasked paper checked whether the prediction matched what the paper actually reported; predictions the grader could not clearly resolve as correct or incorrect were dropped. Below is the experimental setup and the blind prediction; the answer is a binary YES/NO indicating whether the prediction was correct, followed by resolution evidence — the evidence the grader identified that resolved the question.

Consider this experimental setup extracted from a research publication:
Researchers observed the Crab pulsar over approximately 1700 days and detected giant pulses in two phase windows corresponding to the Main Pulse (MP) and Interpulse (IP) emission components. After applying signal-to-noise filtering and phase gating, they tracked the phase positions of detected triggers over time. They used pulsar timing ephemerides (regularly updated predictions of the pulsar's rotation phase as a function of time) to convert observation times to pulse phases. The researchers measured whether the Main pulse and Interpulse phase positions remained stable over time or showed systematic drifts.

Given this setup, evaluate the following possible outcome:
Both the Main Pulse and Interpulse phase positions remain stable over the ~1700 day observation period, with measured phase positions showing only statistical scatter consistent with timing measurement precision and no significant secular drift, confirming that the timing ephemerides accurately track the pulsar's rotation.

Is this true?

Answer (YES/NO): NO